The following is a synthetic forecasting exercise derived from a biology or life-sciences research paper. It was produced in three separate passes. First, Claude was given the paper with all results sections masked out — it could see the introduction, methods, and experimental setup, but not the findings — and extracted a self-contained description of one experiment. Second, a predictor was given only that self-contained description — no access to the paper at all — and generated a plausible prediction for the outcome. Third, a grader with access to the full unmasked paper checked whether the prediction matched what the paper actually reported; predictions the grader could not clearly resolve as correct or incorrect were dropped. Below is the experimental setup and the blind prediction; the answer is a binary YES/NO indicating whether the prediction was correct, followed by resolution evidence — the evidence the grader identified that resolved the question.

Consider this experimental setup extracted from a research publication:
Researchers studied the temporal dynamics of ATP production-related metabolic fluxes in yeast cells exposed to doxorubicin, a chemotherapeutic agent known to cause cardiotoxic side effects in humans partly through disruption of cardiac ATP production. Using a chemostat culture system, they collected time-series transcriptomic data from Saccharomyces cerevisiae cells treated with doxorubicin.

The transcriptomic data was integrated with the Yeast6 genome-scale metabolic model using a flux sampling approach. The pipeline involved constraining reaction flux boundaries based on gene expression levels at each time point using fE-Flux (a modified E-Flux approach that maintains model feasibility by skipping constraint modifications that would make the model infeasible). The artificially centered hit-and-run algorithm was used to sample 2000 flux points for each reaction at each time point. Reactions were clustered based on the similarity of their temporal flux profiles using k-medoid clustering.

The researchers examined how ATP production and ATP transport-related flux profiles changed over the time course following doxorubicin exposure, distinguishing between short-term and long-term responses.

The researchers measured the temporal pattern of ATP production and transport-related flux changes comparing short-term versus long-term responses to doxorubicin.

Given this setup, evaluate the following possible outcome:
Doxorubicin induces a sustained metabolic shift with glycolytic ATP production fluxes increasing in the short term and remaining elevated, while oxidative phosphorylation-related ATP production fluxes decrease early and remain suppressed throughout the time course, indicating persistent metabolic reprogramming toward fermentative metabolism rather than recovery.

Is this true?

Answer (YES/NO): NO